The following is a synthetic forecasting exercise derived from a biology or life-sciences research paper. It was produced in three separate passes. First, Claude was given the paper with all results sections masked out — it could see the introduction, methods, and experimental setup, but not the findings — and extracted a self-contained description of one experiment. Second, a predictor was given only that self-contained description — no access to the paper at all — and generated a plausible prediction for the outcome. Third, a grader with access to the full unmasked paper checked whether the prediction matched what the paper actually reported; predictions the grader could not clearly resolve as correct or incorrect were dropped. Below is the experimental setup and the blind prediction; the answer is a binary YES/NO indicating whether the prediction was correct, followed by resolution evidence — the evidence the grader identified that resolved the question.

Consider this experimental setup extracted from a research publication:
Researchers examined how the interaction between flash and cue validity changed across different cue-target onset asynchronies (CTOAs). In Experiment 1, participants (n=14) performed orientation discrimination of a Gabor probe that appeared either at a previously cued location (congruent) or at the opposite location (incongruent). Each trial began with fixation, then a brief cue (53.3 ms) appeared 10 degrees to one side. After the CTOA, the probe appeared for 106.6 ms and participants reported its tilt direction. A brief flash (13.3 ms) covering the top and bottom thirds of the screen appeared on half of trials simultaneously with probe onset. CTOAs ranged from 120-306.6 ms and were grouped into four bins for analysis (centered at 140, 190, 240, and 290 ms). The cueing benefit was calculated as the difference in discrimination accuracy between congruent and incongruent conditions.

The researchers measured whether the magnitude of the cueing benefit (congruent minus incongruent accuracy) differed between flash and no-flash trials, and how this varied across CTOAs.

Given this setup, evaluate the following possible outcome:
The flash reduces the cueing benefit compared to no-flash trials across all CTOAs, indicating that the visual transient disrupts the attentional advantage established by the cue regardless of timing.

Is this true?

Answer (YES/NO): NO